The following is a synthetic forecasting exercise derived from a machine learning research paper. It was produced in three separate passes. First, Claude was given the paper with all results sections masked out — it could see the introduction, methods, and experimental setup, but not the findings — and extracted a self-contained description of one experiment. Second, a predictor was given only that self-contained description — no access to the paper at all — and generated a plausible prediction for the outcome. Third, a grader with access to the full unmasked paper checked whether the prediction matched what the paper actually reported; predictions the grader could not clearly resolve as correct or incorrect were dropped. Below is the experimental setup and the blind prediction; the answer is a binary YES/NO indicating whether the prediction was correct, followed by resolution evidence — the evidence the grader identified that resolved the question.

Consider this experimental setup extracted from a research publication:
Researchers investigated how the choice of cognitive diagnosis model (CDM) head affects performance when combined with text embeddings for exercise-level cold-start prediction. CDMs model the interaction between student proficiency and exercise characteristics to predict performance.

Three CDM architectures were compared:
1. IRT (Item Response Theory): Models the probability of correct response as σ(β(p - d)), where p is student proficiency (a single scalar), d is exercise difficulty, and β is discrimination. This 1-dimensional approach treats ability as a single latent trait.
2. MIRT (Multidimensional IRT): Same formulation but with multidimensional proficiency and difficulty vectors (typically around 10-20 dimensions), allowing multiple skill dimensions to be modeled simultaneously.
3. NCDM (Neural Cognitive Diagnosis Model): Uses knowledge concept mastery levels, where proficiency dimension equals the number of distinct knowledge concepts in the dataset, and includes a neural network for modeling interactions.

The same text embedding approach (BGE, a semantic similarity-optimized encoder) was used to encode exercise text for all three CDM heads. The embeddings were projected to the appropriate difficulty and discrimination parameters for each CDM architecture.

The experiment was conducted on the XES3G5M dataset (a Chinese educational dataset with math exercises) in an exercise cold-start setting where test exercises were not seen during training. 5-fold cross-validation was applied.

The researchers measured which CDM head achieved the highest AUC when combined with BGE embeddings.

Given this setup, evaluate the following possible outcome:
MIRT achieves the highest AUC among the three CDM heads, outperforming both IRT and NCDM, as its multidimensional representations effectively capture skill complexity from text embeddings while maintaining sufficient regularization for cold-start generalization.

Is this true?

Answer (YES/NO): YES